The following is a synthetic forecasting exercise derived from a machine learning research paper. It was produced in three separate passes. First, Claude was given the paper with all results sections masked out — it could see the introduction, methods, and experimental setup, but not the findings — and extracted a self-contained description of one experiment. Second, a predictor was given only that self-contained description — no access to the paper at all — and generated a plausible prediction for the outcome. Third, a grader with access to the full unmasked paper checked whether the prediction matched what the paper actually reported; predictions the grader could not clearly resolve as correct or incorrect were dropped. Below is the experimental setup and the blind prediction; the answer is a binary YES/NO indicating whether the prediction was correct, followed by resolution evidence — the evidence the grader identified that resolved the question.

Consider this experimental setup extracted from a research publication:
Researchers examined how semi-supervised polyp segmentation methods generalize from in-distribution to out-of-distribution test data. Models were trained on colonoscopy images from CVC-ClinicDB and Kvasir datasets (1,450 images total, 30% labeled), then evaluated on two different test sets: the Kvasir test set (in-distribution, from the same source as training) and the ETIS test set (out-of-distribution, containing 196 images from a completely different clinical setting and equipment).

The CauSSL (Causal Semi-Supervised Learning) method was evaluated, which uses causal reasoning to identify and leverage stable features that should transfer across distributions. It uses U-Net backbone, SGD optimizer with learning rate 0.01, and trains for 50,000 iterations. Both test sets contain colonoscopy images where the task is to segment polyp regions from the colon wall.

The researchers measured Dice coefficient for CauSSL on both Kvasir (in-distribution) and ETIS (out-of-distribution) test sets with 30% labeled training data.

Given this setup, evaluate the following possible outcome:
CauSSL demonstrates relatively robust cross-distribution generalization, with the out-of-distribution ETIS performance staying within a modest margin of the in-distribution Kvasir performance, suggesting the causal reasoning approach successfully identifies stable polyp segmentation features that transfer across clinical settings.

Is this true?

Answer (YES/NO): NO